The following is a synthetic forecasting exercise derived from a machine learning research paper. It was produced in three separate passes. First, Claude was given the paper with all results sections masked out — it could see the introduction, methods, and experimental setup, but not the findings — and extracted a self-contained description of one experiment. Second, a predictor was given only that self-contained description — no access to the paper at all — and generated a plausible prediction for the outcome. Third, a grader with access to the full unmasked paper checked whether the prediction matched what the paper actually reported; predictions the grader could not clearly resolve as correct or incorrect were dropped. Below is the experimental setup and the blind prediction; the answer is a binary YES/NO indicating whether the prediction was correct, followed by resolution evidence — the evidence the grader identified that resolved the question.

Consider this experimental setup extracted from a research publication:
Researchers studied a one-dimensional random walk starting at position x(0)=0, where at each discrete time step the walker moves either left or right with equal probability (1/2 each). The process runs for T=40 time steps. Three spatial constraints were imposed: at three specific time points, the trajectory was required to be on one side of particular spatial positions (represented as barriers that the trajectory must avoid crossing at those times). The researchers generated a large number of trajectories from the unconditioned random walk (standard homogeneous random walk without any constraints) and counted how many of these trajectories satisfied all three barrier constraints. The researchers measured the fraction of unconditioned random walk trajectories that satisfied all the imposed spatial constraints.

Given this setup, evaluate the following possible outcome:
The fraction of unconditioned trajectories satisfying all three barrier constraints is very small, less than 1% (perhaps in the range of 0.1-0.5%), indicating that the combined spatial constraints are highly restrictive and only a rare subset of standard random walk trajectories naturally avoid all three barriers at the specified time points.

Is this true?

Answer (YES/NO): NO